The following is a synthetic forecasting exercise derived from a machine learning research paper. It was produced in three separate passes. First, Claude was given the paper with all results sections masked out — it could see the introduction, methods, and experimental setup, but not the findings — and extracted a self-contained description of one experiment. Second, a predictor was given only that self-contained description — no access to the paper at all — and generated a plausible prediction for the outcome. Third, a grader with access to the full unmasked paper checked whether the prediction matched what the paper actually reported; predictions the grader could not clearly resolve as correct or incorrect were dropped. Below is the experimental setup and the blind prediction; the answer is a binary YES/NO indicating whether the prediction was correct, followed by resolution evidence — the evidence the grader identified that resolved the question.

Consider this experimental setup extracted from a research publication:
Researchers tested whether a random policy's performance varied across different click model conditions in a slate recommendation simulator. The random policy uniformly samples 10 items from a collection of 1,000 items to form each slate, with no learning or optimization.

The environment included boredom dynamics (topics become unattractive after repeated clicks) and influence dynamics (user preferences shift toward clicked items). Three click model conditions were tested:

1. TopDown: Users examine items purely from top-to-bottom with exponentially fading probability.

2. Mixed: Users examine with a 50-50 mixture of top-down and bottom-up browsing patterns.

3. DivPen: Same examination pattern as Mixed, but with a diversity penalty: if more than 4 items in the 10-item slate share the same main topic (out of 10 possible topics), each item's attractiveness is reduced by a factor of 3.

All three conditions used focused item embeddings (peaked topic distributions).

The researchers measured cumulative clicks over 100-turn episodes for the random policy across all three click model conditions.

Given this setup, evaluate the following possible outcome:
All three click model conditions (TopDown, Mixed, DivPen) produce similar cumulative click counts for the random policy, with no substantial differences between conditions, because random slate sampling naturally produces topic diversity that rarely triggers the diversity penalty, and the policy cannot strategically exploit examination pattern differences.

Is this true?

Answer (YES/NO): YES